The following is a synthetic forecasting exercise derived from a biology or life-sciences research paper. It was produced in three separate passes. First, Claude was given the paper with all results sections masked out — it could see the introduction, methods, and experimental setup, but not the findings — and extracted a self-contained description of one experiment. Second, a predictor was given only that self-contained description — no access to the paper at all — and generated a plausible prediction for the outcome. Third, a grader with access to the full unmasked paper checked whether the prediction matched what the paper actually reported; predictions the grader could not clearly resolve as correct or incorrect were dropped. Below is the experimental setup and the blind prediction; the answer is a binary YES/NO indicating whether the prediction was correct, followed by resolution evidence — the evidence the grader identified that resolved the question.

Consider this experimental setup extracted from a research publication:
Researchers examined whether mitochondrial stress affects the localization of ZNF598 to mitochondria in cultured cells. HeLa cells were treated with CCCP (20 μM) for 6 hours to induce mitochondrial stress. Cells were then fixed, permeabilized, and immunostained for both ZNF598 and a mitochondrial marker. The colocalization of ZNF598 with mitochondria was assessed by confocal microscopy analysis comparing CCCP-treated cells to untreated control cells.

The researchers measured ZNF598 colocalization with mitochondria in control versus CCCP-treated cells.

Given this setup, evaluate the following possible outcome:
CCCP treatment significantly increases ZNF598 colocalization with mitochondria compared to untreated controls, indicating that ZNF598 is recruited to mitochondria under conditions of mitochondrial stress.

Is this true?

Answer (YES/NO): NO